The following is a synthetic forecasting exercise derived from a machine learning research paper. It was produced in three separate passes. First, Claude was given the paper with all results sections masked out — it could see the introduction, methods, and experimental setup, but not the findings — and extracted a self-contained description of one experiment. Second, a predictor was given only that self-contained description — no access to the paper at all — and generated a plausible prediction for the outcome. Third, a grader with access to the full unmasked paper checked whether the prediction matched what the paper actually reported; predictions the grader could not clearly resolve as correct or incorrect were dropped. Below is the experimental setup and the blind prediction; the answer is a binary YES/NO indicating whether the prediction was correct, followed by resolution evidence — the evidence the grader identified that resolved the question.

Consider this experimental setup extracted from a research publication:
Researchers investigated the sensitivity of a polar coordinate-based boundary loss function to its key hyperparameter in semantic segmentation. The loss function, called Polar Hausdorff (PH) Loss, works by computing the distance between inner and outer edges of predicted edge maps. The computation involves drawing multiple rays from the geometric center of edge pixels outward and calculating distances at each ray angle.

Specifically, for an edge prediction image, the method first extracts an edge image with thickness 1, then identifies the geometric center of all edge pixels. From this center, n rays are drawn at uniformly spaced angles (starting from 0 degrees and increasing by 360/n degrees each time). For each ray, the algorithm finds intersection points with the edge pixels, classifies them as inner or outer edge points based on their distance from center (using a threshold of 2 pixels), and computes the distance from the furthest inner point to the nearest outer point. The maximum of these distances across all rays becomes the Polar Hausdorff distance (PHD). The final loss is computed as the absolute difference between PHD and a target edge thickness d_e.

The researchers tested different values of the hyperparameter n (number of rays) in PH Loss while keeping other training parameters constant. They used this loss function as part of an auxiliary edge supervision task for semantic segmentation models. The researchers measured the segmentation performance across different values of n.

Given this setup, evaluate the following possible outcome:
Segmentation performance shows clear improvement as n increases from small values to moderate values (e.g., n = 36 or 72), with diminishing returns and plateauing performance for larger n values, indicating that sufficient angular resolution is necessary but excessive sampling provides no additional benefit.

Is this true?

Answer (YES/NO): NO